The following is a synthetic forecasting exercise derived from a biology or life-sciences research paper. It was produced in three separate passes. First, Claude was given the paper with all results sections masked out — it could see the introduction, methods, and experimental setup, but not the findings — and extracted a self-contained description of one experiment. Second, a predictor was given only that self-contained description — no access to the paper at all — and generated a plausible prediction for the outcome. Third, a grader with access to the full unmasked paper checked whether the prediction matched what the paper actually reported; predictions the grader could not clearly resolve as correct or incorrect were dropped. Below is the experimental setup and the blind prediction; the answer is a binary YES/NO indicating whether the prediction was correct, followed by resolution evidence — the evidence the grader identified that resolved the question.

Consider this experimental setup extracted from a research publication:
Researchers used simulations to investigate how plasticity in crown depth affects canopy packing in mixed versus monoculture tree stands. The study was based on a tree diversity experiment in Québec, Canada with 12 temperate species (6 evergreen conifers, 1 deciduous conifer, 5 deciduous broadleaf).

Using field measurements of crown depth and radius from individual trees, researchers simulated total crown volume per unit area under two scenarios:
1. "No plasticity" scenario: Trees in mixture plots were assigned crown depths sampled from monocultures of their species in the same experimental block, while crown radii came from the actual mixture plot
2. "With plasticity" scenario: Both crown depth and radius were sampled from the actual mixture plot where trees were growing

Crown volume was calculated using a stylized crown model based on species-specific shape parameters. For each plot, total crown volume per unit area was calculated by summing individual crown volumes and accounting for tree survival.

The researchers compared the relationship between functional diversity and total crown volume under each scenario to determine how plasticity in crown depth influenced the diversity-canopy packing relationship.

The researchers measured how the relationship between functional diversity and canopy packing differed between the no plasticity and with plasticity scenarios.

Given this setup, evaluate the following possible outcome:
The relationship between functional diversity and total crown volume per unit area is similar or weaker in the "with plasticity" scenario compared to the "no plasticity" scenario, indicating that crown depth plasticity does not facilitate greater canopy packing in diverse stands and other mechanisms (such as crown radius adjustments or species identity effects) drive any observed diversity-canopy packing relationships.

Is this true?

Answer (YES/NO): NO